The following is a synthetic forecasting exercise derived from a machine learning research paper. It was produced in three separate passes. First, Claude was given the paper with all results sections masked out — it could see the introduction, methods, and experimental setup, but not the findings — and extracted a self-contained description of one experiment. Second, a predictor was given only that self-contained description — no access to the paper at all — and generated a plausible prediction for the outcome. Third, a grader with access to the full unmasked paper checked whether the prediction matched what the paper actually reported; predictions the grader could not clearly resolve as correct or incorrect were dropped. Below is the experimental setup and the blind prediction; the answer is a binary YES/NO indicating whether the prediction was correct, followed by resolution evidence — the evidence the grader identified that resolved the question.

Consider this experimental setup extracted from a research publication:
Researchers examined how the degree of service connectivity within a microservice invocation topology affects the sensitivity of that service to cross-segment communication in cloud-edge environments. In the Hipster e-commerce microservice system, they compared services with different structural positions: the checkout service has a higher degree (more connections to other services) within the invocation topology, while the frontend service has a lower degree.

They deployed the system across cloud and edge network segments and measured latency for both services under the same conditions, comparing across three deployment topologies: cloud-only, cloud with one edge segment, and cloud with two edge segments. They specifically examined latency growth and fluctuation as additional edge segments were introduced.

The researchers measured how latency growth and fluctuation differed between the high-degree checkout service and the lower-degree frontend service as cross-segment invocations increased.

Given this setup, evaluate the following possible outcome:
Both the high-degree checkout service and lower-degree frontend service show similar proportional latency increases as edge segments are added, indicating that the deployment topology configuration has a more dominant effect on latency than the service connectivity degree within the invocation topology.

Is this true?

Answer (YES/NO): NO